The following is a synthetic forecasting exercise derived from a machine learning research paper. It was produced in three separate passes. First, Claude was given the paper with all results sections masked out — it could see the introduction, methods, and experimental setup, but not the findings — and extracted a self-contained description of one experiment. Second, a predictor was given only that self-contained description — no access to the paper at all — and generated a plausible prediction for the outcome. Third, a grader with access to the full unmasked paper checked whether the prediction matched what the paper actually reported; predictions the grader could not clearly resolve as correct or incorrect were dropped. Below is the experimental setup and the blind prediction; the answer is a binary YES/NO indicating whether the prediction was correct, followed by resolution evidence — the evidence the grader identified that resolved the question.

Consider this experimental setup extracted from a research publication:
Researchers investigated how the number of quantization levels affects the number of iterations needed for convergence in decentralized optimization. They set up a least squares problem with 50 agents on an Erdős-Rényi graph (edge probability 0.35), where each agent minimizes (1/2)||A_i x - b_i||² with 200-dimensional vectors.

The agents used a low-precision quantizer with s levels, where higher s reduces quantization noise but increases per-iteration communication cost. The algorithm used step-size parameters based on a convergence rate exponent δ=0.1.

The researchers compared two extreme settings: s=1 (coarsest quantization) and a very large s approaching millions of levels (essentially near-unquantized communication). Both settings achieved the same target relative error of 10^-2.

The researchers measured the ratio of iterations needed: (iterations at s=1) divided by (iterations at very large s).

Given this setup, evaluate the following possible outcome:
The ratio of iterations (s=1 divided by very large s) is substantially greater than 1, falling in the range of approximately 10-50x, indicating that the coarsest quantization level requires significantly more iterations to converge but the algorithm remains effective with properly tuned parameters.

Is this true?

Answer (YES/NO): NO